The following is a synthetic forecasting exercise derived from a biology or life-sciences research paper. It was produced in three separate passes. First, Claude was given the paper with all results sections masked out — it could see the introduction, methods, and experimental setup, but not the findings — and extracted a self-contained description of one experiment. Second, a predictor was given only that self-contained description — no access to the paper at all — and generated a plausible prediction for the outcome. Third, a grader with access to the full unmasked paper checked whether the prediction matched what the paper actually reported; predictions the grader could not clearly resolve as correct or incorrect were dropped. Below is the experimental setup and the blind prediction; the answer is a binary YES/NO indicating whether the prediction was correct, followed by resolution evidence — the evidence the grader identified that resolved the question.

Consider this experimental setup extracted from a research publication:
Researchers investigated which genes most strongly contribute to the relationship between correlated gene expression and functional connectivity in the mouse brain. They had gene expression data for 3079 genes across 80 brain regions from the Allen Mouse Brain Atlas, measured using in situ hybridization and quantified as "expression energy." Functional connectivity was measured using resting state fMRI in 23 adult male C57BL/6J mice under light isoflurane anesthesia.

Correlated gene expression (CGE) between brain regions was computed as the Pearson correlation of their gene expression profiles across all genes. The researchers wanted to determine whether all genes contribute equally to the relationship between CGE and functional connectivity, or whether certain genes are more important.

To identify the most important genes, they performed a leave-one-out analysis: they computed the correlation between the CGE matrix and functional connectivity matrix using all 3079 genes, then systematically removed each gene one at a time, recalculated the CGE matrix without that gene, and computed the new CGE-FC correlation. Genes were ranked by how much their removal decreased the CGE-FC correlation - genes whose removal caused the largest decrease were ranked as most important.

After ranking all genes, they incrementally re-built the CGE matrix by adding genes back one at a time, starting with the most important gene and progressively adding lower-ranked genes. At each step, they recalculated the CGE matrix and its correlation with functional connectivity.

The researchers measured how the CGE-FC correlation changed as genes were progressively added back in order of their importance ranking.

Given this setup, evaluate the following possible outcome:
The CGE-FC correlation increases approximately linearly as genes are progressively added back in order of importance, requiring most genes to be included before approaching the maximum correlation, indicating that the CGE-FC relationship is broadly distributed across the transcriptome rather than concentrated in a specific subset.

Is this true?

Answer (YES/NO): NO